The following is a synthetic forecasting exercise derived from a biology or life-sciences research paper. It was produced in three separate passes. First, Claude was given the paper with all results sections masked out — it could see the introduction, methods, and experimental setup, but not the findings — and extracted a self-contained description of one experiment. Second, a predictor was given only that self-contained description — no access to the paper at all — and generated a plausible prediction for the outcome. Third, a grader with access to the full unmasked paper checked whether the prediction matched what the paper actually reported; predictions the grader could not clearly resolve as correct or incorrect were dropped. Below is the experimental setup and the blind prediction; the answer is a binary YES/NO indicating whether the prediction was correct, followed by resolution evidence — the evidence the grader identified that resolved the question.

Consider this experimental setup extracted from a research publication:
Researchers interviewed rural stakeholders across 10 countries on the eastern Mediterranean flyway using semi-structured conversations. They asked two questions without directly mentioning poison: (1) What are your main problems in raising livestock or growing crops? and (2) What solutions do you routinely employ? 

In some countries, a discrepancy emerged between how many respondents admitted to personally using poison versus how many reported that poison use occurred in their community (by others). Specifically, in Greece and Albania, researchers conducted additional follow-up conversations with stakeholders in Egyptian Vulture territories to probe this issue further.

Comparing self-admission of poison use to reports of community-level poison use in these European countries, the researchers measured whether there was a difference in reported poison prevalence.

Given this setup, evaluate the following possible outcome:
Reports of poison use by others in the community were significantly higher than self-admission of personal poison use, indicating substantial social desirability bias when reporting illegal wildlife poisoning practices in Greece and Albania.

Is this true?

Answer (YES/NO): YES